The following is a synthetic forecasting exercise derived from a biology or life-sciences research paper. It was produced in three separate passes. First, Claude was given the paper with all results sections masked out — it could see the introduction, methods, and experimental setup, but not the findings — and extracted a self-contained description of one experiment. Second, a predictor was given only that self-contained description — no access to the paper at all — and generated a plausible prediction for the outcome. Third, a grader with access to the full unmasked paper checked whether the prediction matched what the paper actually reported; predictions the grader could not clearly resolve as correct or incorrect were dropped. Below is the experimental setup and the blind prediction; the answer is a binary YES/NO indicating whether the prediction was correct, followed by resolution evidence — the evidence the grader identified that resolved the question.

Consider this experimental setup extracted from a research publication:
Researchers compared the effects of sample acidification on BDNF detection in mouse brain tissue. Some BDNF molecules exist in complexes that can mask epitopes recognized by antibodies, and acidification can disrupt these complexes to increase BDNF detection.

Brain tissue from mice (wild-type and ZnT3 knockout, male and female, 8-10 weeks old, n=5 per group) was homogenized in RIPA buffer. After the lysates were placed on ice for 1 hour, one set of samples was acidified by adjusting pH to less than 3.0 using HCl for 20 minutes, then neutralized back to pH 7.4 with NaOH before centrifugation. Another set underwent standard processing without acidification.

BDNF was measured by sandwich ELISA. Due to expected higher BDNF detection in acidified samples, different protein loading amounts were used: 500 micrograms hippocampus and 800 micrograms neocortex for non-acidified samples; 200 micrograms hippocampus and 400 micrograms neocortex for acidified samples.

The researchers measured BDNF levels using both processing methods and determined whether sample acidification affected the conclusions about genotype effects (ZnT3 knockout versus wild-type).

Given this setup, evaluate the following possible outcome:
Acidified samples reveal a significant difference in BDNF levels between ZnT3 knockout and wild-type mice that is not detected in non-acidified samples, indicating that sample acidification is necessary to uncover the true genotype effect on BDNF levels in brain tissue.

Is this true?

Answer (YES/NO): NO